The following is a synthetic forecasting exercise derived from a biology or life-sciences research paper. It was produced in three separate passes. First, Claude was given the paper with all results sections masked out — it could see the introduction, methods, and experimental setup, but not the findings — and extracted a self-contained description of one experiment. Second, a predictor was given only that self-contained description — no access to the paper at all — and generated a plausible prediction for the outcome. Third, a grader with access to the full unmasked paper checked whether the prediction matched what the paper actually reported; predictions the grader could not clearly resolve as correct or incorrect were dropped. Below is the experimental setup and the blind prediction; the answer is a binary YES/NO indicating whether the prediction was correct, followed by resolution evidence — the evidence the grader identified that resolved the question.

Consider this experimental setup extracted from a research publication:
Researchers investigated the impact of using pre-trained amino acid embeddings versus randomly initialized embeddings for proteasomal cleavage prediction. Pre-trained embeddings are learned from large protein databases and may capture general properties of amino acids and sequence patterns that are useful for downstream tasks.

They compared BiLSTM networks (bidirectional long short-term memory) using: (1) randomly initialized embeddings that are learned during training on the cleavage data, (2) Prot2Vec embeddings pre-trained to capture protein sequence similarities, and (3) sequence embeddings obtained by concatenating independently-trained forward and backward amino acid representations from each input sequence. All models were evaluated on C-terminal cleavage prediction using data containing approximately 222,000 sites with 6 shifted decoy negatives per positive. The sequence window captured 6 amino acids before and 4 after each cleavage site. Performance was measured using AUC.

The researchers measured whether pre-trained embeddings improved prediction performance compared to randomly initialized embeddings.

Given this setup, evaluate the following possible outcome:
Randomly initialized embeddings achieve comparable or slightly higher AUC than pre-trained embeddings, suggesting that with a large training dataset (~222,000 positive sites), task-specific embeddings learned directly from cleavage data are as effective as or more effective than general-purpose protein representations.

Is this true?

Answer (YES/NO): YES